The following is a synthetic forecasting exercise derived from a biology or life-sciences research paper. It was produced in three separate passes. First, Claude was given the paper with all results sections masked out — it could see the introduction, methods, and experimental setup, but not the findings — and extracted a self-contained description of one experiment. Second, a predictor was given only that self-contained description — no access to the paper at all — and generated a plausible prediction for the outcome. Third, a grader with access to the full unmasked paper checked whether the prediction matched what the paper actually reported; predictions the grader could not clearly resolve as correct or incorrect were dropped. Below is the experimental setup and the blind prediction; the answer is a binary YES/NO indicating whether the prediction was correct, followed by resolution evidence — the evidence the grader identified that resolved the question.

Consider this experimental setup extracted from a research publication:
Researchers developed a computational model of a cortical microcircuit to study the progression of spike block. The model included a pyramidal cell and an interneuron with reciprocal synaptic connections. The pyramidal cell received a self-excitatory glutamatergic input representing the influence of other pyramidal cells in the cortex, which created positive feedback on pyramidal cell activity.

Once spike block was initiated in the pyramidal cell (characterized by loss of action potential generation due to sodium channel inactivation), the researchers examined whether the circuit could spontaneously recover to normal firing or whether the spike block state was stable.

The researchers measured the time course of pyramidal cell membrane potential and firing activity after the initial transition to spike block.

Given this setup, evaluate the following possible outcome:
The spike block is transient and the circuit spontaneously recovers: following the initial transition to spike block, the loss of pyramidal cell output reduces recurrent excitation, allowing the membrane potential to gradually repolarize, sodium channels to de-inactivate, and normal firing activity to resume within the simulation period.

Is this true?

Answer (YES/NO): NO